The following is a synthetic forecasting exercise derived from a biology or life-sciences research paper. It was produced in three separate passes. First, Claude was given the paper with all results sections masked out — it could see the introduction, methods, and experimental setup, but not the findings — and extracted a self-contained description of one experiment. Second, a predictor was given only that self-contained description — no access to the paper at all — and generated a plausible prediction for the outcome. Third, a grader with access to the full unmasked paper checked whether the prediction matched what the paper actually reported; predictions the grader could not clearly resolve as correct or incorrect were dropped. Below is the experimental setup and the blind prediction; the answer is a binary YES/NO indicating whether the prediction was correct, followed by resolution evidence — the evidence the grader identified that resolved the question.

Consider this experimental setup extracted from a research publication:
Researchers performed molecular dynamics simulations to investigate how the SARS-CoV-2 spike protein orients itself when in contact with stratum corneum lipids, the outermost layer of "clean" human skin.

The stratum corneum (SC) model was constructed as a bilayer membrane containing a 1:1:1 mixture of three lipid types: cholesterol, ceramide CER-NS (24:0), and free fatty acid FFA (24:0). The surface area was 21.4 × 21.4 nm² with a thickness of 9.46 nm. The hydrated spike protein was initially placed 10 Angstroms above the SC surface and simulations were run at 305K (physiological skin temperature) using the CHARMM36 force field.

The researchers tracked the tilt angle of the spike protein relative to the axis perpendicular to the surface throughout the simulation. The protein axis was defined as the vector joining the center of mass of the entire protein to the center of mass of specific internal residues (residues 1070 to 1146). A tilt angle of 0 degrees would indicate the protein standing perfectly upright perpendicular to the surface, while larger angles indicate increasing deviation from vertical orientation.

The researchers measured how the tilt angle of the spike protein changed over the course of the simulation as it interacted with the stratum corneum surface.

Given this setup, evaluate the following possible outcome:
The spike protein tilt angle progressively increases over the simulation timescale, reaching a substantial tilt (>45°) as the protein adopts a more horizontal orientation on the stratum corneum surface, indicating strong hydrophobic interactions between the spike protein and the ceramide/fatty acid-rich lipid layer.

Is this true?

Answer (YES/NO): NO